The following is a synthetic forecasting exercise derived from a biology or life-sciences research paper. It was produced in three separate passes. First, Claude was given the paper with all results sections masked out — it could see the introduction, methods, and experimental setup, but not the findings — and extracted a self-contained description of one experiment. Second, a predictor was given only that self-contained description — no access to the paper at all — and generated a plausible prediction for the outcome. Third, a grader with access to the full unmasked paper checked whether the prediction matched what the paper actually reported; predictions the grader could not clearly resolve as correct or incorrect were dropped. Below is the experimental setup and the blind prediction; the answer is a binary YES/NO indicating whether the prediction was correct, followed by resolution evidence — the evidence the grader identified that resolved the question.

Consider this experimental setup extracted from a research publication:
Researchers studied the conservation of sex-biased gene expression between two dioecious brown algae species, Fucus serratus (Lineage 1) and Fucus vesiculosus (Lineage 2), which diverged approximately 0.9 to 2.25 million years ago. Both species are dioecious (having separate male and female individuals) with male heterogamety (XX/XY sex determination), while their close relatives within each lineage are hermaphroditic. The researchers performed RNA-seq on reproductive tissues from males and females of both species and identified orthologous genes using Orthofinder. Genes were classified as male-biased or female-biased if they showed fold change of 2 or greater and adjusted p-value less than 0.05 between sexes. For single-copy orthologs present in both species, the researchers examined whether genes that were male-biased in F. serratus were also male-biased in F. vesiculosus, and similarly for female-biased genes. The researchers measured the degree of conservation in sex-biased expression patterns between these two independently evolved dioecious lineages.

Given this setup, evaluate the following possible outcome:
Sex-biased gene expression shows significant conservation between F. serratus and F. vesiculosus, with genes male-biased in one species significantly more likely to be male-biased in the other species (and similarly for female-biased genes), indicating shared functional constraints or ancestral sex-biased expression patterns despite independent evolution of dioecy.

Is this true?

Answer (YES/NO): NO